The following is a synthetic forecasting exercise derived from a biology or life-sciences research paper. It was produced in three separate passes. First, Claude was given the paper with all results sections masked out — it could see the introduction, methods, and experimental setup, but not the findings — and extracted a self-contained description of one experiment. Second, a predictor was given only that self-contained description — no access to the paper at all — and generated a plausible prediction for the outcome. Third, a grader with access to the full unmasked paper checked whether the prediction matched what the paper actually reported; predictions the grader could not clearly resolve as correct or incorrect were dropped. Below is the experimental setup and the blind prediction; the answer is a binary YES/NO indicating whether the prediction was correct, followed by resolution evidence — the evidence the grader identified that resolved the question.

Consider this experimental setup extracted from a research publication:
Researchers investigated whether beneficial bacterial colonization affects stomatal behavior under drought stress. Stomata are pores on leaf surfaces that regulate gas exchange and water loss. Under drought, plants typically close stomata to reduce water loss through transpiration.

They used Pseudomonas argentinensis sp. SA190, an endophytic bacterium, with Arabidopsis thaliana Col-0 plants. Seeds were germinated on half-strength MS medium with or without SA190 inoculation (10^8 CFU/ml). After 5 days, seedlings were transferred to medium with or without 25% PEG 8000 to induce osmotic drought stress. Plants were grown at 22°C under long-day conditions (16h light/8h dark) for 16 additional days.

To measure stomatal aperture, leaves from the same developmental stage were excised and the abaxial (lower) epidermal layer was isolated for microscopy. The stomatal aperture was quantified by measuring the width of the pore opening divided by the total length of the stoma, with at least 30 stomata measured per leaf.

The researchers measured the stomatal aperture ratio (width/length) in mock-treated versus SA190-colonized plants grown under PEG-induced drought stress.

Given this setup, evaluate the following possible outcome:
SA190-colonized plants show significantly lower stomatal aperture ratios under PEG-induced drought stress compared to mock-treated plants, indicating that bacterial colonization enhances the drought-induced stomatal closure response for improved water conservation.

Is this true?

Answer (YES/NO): NO